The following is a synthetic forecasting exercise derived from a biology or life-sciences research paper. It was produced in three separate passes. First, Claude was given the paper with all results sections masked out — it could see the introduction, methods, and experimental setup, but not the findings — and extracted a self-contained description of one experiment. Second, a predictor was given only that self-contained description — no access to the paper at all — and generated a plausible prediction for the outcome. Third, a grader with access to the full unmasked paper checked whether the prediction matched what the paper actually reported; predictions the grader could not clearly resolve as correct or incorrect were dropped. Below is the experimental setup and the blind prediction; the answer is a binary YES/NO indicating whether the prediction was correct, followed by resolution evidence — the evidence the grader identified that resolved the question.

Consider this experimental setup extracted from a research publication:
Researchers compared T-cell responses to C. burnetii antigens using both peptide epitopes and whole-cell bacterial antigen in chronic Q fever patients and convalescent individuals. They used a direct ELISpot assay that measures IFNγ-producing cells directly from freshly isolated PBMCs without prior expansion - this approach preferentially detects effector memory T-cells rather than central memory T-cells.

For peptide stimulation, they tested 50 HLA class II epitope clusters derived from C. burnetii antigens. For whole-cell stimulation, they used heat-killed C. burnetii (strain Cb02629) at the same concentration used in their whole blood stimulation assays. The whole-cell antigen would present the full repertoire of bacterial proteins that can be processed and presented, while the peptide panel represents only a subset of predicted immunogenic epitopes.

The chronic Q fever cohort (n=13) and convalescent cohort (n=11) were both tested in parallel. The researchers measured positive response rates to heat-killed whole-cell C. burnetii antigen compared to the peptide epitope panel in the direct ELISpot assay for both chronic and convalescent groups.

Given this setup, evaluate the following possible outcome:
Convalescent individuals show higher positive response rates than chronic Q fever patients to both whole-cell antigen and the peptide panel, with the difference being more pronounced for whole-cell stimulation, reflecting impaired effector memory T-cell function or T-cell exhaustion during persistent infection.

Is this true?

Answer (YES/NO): NO